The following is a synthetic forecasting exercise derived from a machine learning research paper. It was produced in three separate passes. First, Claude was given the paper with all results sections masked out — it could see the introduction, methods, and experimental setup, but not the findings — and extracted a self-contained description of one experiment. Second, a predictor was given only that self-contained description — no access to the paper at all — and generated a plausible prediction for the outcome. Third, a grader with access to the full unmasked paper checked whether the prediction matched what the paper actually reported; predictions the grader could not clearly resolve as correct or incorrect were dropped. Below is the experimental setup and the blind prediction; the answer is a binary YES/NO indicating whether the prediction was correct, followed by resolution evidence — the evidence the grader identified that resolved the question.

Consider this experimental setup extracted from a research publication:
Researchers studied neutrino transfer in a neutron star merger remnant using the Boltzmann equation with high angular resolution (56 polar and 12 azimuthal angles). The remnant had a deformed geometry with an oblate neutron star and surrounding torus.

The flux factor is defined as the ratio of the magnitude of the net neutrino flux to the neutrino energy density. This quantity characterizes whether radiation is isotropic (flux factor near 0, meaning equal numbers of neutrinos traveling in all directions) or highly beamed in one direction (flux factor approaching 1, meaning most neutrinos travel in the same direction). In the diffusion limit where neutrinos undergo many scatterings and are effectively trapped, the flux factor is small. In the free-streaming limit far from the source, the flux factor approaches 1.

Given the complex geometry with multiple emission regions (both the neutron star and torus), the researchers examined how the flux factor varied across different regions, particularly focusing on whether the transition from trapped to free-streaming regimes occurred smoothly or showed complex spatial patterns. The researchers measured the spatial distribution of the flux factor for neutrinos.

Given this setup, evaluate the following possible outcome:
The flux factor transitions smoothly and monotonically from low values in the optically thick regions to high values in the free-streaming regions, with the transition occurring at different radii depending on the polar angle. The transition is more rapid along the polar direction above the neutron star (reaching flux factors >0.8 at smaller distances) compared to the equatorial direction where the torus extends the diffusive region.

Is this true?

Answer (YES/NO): NO